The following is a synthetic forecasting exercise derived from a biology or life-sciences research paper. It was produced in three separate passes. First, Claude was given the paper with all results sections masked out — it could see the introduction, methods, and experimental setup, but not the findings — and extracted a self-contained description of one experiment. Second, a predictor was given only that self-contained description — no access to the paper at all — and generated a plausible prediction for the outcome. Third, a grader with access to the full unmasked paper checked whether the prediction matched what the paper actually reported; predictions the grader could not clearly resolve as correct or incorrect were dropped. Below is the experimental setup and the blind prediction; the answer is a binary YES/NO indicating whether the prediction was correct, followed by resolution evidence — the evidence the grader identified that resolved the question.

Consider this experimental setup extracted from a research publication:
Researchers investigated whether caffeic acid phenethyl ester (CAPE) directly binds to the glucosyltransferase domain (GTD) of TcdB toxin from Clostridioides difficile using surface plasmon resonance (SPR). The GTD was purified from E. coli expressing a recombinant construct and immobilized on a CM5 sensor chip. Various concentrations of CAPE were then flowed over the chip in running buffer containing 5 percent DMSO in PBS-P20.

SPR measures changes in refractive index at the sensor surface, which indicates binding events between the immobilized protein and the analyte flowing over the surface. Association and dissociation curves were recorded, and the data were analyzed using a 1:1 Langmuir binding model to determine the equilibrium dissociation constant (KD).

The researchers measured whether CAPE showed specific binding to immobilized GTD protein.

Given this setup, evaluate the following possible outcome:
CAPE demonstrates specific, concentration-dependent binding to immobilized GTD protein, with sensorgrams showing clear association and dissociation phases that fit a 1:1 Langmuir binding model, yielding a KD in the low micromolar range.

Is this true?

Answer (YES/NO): NO